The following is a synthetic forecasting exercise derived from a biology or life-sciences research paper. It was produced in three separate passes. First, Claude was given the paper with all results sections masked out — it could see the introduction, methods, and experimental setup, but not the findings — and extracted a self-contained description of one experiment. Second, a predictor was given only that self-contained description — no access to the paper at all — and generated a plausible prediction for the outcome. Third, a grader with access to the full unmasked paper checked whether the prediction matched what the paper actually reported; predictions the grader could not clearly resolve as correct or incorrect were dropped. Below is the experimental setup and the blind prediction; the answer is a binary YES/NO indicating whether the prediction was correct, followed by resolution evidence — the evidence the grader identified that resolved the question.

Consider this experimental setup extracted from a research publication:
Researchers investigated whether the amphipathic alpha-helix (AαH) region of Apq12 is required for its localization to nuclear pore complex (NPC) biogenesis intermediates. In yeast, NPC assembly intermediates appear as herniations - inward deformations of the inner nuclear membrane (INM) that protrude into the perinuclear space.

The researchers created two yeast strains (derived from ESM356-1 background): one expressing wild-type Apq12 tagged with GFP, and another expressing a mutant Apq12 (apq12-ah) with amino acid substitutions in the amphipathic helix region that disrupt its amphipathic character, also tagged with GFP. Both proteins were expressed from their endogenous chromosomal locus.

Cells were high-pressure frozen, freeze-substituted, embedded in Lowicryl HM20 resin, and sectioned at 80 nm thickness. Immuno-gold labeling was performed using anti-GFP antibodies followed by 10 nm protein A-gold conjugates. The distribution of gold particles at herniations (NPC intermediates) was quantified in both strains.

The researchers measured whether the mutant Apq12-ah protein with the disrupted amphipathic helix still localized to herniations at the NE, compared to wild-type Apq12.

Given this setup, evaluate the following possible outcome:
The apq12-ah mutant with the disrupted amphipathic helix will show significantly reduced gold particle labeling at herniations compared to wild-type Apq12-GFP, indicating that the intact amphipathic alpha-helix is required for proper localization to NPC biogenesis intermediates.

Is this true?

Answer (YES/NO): NO